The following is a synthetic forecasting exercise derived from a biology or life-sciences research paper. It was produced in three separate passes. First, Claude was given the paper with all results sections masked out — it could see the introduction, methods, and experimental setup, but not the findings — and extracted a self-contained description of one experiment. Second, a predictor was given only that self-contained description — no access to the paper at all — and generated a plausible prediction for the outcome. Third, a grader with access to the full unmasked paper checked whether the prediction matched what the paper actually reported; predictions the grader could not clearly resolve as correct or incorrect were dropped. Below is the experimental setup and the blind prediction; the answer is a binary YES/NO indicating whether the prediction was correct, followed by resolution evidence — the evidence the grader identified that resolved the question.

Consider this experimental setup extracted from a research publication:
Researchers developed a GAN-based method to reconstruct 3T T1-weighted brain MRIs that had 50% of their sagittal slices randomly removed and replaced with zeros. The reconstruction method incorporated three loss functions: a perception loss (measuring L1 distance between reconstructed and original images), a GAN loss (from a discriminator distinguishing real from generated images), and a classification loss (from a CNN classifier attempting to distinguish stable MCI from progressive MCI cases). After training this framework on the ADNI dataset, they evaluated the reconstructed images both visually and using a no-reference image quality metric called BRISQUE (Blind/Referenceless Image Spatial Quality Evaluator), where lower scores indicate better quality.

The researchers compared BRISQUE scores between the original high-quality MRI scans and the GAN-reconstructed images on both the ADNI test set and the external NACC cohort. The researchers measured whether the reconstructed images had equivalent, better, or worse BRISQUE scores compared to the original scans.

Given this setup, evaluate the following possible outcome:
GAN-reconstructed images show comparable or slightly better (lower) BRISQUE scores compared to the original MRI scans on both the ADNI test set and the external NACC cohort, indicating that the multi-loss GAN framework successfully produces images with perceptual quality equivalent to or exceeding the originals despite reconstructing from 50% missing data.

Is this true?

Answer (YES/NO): YES